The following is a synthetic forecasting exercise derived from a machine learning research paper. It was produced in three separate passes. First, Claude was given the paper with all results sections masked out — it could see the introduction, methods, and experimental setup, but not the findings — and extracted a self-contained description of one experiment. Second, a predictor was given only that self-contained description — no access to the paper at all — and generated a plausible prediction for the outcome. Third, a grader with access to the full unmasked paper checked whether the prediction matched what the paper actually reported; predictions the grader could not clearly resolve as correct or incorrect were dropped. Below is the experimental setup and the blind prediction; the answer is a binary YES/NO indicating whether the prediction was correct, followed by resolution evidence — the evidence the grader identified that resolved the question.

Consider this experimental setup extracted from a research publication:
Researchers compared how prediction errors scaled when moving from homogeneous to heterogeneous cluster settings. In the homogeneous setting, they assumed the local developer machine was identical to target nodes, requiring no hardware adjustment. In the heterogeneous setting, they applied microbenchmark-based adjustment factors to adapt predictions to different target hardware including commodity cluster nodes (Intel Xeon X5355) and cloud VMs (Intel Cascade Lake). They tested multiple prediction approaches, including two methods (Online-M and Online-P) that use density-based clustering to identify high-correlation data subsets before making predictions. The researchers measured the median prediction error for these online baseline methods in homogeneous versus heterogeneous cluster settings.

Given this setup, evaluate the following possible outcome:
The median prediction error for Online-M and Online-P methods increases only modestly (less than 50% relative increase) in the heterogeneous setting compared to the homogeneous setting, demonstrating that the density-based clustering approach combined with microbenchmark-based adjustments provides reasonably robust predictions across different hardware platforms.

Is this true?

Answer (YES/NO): NO